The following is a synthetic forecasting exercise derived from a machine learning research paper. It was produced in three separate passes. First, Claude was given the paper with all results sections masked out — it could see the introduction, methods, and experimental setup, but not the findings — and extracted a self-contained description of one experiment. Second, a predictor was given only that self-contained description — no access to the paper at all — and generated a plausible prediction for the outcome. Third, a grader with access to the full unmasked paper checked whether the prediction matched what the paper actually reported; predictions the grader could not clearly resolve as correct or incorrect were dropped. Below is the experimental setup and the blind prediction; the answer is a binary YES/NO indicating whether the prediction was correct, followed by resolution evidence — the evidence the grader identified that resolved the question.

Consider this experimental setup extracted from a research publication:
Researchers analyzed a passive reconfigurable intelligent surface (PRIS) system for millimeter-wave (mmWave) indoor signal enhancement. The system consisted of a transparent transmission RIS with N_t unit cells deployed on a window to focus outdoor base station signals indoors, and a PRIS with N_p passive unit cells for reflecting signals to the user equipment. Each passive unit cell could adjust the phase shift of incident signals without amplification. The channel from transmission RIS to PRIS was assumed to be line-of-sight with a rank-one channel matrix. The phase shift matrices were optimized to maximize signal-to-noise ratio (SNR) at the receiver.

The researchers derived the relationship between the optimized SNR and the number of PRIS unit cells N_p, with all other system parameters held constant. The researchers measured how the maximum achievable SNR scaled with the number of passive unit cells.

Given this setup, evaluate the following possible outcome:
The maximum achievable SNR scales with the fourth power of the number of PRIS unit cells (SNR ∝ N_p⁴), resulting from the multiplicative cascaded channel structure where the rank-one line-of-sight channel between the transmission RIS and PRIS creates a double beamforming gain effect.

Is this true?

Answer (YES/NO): NO